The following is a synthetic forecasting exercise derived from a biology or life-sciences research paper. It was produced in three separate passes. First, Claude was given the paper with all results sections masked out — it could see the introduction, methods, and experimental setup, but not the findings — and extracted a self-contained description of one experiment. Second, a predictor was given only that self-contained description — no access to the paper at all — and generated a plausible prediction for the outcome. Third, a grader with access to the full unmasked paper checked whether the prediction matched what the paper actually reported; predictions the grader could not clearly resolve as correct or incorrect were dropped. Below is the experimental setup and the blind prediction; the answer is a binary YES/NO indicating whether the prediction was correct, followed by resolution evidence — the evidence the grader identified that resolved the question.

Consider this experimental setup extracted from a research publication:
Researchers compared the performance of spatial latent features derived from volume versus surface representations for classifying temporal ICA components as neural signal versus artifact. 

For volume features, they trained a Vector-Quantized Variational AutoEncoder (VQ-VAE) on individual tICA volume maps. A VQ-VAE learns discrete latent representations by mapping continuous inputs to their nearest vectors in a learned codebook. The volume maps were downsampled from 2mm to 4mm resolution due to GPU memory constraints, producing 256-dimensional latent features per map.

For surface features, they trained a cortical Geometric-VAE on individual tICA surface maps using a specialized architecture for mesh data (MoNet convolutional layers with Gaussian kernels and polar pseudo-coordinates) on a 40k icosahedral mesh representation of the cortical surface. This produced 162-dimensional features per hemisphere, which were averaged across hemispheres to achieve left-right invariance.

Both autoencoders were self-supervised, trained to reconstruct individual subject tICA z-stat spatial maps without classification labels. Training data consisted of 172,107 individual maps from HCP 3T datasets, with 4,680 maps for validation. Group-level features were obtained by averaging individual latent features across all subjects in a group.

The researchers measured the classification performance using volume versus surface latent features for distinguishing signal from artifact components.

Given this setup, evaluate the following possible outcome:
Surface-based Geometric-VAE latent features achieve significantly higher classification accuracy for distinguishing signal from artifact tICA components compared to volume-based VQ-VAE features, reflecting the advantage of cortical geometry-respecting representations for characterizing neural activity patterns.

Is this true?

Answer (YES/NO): YES